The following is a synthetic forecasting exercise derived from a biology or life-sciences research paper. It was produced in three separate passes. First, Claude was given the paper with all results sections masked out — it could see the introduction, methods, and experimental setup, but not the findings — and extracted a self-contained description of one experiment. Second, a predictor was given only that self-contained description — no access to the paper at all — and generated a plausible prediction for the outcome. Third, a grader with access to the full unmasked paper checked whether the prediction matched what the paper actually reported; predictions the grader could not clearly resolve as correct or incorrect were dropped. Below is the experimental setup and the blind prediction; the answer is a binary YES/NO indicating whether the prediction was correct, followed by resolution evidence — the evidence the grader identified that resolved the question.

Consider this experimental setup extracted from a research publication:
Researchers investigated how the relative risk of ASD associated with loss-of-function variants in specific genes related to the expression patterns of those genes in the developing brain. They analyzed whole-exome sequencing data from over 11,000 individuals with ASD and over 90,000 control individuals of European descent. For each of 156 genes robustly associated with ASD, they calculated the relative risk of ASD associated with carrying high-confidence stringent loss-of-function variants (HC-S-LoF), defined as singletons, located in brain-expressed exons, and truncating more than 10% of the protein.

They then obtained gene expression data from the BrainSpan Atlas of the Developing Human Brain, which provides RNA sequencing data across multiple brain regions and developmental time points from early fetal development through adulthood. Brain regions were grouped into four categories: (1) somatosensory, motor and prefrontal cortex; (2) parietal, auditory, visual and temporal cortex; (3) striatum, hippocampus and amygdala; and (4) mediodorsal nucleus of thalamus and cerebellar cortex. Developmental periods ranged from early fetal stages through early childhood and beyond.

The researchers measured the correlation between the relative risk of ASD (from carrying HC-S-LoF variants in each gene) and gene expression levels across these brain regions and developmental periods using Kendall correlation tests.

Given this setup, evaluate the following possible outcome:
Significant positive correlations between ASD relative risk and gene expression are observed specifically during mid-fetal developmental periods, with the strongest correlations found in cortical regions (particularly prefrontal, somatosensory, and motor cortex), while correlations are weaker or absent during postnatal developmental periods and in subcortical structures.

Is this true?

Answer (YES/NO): NO